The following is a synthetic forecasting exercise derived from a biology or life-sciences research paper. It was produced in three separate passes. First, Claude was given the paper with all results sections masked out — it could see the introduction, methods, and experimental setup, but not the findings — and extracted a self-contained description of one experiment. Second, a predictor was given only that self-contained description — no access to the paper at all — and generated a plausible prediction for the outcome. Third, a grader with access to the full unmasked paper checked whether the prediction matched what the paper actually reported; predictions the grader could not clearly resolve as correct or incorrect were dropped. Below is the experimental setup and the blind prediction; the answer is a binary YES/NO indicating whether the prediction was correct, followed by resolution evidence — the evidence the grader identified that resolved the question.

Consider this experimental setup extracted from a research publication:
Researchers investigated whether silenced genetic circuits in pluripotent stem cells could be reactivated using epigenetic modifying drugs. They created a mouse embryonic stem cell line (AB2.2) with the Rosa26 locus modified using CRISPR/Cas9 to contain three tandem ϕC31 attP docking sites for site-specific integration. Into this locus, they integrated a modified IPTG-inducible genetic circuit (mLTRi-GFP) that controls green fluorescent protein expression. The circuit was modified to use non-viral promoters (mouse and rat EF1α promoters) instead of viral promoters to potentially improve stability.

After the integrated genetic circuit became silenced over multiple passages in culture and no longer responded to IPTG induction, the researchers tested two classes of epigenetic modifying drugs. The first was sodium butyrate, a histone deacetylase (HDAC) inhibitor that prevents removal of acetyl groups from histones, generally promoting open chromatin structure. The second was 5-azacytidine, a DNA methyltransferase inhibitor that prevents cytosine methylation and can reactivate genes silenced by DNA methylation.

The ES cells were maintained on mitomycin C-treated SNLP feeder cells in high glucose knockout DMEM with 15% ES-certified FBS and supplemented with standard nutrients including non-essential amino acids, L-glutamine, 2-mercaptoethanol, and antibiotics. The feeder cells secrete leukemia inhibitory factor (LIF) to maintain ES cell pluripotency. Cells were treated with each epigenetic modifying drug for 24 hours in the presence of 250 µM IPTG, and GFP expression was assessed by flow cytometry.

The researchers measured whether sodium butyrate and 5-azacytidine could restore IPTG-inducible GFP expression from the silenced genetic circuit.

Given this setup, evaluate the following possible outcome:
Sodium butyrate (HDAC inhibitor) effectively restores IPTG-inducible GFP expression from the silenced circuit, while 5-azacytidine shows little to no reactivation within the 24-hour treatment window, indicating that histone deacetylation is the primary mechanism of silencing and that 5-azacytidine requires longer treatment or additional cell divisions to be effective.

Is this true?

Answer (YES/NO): YES